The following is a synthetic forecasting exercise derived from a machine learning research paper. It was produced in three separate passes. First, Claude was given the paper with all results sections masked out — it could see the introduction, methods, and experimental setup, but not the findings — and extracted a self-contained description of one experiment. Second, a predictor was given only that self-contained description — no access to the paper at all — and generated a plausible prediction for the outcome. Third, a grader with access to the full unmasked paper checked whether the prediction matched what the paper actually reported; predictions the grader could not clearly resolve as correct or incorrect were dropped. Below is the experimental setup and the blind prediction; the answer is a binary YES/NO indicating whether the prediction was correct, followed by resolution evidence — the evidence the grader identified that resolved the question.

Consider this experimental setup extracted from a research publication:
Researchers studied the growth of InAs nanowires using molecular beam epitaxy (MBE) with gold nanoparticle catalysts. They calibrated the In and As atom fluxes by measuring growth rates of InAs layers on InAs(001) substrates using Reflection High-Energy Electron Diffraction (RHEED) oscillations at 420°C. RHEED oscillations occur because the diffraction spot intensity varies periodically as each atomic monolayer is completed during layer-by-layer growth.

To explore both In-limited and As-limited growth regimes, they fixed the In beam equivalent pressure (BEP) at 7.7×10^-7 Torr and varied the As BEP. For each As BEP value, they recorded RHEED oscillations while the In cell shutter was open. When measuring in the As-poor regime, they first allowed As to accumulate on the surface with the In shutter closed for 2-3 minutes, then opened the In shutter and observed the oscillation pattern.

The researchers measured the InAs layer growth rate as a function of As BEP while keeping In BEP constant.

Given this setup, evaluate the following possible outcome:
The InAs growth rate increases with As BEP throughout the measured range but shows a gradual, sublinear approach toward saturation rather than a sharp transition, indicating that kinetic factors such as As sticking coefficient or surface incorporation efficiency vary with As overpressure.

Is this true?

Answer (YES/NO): NO